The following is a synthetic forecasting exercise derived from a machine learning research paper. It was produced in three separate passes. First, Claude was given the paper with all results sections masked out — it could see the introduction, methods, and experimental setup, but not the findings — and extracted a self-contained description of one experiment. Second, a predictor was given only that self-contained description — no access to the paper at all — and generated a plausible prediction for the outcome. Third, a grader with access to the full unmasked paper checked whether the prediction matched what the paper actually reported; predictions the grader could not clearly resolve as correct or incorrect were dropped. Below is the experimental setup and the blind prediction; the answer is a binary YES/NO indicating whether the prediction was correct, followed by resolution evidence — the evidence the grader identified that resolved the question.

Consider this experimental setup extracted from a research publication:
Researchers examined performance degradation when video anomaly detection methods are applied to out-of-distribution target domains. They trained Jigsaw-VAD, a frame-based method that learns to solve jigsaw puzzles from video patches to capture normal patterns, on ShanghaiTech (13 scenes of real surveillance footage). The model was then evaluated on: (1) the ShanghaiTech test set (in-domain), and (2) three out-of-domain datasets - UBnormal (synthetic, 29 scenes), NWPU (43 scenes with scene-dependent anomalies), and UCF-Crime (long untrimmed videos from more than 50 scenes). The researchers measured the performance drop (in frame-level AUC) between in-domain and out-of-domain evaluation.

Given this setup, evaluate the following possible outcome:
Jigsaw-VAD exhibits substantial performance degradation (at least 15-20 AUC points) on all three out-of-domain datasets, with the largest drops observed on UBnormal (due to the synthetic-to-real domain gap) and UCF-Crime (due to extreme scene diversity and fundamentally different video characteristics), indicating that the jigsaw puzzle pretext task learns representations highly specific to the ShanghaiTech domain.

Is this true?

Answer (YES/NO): YES